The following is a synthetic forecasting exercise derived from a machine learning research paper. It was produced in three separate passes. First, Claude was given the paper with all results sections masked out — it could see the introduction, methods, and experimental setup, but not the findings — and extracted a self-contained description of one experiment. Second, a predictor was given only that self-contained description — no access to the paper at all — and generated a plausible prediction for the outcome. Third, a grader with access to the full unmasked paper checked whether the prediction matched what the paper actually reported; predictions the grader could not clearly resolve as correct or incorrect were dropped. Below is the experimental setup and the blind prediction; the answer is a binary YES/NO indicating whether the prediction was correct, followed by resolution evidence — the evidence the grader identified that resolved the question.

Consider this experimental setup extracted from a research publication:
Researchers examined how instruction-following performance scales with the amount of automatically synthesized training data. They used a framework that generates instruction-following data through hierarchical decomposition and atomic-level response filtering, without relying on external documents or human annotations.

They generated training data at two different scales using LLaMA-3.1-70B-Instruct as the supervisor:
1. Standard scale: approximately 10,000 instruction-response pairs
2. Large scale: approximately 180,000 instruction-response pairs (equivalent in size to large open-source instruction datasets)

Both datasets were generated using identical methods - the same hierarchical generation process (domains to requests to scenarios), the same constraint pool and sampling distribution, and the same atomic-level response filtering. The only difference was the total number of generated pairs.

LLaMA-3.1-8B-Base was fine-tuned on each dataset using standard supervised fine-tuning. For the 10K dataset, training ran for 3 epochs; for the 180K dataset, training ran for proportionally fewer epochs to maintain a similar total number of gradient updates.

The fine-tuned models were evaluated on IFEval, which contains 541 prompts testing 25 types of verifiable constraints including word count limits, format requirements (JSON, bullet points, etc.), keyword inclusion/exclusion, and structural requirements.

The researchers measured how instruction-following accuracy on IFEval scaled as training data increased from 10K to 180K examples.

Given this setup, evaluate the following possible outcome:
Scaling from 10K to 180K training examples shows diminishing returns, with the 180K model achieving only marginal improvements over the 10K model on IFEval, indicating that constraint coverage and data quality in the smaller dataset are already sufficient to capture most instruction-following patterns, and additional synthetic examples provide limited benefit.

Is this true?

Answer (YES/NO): YES